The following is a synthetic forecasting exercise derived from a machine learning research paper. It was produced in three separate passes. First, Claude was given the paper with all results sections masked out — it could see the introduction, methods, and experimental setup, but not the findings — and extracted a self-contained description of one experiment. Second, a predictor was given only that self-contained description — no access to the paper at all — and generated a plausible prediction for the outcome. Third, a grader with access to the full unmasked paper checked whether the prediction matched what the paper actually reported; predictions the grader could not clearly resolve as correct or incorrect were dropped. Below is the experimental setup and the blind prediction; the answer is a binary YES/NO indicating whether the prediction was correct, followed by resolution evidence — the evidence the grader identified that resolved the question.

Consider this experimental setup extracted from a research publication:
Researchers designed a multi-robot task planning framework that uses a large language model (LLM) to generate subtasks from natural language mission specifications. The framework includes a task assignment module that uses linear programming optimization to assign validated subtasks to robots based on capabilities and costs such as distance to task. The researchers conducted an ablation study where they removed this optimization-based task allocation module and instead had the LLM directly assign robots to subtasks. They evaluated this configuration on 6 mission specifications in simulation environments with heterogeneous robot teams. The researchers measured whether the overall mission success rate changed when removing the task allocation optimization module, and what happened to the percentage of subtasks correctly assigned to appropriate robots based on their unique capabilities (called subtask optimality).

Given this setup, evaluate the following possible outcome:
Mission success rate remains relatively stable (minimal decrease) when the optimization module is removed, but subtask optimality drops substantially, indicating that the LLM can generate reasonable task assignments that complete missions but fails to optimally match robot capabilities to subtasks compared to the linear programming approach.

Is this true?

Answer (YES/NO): YES